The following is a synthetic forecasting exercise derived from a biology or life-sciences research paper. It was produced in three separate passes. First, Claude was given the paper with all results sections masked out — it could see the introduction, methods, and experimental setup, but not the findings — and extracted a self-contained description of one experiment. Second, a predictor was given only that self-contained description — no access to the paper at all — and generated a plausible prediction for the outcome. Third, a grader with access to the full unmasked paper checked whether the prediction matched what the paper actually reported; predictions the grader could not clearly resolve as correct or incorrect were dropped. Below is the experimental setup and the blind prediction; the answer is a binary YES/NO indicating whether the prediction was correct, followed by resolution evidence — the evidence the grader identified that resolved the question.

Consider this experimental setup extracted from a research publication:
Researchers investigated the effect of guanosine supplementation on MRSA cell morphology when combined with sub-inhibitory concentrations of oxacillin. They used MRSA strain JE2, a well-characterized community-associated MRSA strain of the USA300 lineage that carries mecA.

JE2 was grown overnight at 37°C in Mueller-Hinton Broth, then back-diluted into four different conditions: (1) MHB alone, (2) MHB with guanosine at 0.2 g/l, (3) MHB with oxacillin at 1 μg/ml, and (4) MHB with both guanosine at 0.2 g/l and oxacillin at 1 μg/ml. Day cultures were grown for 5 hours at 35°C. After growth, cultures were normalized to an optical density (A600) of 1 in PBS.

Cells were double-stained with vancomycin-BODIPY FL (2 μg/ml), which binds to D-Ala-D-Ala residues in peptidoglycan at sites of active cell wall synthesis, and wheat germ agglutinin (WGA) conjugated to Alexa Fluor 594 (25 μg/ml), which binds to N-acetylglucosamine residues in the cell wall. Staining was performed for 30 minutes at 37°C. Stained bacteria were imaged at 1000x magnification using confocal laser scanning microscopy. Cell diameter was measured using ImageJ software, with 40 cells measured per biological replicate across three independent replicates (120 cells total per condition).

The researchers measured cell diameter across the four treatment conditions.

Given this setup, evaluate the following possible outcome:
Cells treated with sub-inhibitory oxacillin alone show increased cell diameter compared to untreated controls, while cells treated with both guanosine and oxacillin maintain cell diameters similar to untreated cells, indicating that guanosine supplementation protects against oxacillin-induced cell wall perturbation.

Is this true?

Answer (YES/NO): NO